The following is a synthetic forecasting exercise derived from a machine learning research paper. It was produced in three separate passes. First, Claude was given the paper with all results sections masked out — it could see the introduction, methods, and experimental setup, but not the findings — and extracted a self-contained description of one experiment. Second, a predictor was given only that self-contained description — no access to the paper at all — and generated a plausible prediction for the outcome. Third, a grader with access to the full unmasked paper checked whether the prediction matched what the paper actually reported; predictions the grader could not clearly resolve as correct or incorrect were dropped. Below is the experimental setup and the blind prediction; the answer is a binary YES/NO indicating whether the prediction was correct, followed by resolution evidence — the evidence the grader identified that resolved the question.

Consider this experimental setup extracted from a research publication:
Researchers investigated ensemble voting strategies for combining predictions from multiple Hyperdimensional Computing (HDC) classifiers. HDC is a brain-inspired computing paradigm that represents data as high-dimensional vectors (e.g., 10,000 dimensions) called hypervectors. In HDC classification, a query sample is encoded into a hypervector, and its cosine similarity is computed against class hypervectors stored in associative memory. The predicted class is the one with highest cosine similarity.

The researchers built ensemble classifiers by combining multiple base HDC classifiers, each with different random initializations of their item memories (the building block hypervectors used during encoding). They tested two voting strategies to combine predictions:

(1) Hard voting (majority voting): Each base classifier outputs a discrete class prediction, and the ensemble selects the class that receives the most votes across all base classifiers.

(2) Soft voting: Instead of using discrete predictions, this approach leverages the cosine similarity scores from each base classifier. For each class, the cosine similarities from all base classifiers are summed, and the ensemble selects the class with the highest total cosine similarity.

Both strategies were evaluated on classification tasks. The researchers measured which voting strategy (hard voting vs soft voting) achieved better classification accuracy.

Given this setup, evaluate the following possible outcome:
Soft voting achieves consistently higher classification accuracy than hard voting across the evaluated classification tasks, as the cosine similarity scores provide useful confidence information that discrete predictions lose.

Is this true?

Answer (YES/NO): NO